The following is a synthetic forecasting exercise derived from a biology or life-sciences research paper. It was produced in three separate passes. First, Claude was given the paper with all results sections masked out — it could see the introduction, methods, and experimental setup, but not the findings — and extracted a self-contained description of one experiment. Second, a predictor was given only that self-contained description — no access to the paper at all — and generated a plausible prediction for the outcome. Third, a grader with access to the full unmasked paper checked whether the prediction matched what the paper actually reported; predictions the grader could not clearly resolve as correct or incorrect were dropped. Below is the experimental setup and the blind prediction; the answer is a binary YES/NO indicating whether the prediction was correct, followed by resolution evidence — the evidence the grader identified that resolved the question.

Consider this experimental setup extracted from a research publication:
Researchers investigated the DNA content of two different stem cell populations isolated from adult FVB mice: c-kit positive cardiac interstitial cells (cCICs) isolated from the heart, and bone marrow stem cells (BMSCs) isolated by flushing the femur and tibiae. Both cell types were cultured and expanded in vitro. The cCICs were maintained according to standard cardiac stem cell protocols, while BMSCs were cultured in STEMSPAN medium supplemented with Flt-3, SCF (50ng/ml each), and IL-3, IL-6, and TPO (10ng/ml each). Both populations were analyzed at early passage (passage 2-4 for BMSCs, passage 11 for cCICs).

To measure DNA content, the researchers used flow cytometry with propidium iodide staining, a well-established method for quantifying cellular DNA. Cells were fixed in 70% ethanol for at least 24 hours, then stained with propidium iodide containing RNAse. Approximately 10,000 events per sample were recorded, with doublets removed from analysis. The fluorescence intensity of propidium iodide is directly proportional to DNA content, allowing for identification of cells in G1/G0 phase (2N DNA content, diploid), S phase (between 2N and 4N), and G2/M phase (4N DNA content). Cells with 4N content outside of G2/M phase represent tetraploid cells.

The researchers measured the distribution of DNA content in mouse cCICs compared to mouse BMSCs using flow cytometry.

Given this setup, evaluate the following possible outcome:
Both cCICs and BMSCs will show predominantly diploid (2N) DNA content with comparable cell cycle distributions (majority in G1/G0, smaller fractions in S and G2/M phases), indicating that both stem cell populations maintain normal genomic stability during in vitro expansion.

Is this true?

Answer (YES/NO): NO